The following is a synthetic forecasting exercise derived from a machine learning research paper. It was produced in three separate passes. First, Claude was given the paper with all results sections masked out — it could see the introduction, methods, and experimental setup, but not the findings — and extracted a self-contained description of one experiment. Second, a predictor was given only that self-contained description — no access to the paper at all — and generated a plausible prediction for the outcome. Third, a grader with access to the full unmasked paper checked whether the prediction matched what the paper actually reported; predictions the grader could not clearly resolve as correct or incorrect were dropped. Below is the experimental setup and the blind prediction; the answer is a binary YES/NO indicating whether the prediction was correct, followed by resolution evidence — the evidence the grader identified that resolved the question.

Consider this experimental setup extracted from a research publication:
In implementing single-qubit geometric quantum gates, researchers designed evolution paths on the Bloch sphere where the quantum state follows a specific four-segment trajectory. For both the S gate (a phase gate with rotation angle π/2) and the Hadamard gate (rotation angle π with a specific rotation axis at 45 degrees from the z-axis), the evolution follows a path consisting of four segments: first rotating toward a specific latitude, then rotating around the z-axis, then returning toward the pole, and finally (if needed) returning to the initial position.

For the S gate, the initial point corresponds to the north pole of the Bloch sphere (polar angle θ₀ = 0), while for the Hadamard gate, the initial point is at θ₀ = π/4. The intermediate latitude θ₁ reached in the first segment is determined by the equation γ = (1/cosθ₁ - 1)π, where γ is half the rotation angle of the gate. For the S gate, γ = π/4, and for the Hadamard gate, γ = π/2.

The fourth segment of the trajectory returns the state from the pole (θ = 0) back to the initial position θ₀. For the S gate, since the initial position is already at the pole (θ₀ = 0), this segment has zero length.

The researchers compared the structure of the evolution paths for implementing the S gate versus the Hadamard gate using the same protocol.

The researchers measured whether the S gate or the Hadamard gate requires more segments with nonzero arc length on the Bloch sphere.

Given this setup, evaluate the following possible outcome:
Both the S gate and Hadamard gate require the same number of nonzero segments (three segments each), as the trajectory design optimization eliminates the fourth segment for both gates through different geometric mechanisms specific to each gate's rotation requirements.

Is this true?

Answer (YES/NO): NO